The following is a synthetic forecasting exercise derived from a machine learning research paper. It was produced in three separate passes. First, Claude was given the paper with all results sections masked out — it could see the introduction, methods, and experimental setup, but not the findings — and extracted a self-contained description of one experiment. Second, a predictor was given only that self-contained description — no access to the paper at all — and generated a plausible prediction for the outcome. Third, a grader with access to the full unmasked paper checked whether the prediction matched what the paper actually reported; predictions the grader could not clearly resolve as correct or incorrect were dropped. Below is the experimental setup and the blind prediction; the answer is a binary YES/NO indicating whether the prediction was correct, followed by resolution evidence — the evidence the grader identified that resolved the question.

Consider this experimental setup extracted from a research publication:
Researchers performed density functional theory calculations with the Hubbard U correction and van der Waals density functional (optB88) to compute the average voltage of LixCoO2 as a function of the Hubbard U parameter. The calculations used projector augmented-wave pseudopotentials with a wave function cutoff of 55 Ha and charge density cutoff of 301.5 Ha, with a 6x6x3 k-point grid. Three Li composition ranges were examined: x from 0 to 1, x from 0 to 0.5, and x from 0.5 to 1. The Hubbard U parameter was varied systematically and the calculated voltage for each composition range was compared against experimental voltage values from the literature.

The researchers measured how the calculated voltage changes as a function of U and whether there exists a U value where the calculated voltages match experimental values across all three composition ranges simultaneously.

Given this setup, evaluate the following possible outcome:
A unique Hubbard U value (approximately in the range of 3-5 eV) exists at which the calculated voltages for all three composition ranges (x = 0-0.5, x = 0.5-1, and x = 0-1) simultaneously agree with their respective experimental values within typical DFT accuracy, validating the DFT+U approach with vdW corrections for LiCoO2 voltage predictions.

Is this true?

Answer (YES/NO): NO